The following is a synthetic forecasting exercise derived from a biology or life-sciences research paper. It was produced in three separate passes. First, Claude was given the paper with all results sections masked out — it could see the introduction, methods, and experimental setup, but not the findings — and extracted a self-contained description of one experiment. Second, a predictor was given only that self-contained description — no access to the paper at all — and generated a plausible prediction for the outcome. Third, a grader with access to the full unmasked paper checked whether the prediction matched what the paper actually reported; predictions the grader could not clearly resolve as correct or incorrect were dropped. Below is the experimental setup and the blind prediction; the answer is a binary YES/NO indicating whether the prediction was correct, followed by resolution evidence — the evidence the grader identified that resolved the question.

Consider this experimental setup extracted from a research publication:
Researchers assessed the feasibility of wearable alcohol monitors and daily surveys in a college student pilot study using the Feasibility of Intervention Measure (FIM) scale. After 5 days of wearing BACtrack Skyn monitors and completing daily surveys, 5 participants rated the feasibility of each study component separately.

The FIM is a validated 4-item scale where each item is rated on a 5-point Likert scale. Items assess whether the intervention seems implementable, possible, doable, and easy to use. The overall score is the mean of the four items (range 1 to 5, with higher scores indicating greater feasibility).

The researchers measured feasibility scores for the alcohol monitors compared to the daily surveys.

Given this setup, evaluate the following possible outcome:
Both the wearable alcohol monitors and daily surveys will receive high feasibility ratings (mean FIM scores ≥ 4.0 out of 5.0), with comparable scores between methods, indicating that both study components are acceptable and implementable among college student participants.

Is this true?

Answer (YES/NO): YES